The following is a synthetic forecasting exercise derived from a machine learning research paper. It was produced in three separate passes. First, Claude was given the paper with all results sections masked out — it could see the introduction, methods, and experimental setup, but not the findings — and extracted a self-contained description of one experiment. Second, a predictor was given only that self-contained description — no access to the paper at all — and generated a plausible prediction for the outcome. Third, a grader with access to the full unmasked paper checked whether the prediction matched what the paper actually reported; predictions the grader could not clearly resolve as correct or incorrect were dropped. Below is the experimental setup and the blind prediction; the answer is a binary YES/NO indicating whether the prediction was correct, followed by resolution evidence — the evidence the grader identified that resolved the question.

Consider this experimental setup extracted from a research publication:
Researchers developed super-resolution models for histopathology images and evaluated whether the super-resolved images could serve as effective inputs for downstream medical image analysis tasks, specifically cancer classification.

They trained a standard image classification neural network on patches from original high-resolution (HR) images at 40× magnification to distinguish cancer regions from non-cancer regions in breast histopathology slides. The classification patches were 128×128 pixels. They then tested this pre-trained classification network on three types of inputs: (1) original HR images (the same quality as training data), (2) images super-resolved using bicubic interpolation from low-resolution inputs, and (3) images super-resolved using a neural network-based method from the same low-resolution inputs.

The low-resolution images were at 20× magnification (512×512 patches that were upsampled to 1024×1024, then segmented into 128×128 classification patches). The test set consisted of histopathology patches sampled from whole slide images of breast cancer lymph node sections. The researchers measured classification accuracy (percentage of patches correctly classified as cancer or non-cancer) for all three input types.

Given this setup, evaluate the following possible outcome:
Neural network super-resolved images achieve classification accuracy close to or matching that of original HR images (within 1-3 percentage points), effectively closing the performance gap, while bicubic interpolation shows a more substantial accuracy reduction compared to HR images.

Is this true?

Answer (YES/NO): NO